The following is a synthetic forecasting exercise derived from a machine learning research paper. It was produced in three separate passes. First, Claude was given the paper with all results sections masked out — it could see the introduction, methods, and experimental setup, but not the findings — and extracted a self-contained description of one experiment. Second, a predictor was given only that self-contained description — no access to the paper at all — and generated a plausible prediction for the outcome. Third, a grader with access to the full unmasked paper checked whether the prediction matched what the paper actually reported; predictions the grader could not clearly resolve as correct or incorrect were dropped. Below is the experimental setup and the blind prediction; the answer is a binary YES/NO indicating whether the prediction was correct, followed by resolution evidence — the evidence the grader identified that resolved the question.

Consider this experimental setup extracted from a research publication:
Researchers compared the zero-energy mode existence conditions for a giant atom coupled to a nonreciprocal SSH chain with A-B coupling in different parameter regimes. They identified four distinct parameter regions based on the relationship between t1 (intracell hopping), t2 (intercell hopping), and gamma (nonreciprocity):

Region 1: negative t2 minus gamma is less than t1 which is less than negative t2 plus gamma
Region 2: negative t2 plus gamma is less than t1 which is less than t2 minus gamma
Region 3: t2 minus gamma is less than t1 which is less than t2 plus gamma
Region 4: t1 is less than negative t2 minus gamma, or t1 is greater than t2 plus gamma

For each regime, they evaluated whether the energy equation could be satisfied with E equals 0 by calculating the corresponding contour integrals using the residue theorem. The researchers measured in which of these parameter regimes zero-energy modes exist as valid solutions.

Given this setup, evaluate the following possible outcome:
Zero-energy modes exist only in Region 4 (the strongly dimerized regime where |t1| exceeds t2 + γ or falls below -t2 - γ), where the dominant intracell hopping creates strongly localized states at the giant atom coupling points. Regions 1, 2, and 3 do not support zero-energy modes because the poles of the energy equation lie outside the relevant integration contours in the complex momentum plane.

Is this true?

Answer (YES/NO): NO